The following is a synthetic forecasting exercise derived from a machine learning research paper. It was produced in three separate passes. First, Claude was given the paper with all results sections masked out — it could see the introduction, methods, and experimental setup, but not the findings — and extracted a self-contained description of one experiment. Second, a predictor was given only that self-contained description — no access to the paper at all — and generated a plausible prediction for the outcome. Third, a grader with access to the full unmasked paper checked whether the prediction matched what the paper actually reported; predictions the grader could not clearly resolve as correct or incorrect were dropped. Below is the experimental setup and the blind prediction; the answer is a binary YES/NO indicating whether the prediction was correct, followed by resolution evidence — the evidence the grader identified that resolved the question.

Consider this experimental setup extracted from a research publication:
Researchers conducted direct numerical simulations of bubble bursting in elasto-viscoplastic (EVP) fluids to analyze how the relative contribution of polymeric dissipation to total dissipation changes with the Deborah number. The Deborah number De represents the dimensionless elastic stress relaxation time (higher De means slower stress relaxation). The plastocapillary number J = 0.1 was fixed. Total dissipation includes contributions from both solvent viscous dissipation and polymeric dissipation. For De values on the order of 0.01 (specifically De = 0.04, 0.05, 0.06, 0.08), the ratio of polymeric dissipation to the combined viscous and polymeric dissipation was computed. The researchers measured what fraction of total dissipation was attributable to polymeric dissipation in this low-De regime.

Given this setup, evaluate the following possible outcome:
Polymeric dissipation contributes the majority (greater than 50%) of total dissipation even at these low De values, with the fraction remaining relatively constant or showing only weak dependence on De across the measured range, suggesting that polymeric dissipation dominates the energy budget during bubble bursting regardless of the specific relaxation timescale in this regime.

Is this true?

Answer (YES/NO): NO